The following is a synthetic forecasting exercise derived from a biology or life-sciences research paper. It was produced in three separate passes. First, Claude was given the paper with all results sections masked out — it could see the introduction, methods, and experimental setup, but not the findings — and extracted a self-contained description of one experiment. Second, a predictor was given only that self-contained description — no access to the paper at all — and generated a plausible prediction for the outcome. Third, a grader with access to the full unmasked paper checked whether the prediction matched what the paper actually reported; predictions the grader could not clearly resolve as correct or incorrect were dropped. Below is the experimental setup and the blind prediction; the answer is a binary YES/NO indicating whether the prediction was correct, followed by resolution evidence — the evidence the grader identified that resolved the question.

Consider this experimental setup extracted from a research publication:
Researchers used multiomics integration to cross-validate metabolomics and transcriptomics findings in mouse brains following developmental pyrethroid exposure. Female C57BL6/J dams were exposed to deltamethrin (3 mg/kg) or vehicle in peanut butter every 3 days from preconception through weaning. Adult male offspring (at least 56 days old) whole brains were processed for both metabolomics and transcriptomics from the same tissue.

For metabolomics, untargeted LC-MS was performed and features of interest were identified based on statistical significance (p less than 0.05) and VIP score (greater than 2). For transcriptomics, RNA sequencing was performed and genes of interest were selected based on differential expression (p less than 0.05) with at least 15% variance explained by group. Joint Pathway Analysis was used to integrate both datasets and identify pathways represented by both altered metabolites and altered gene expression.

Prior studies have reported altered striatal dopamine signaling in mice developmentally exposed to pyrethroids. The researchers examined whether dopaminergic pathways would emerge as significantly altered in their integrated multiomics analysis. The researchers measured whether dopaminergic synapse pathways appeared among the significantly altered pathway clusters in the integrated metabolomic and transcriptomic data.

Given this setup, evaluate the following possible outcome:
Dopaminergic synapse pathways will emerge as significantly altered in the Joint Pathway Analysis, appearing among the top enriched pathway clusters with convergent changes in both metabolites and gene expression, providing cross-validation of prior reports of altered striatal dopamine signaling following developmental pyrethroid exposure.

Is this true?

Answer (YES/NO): YES